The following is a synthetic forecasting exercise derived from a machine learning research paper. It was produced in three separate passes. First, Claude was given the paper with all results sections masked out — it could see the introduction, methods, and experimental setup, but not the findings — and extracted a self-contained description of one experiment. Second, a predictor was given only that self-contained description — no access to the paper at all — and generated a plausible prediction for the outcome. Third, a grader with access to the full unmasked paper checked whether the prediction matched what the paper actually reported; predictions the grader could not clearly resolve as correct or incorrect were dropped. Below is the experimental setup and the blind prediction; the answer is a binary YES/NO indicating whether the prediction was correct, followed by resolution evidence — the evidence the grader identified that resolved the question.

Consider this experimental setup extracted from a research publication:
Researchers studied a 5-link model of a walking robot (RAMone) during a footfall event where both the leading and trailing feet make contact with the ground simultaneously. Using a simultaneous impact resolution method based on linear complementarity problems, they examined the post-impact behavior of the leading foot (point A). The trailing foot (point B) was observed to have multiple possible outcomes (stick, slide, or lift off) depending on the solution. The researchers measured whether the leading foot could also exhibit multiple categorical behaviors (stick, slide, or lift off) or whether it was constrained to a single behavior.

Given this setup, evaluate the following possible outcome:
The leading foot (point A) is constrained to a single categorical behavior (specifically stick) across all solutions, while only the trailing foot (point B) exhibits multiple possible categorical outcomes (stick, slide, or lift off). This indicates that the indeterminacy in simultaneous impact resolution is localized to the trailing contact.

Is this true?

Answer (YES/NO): YES